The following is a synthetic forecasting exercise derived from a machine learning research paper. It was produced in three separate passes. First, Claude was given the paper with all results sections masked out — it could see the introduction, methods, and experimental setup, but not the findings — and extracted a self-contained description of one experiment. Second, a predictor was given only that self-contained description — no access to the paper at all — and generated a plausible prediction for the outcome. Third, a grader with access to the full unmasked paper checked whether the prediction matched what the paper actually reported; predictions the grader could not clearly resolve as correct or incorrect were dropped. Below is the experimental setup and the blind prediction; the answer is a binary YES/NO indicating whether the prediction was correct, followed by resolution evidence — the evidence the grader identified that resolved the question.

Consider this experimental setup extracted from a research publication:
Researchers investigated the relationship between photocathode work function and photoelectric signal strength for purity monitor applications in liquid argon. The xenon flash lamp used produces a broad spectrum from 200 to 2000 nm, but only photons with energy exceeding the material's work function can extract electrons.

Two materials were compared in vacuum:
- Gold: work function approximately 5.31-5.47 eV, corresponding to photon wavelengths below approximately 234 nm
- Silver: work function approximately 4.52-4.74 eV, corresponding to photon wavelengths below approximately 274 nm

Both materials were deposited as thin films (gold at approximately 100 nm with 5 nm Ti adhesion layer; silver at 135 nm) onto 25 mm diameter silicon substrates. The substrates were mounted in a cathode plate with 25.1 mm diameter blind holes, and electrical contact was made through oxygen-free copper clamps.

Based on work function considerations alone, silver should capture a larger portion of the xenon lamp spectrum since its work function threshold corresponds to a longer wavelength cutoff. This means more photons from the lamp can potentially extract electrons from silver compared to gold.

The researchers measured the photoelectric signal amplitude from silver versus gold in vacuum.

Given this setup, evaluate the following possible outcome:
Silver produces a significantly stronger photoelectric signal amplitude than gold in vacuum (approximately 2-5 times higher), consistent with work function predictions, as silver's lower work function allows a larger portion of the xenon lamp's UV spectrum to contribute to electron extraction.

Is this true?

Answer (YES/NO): NO